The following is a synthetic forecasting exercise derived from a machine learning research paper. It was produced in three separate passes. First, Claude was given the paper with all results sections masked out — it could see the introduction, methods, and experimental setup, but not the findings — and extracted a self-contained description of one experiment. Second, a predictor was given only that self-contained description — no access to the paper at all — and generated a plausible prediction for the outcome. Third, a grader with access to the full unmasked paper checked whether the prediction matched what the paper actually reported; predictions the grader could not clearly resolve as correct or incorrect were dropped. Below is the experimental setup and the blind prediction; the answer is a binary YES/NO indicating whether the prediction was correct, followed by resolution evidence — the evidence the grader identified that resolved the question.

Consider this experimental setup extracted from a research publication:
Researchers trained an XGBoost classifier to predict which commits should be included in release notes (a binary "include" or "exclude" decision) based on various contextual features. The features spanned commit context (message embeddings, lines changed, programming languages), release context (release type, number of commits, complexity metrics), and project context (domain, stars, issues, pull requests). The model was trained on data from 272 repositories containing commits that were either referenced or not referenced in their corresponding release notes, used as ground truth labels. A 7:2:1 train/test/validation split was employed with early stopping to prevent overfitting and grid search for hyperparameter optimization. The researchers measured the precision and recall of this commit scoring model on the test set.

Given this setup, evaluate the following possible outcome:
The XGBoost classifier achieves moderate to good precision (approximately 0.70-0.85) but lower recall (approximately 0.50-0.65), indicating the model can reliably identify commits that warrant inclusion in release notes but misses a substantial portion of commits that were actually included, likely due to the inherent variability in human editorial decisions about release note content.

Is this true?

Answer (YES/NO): NO